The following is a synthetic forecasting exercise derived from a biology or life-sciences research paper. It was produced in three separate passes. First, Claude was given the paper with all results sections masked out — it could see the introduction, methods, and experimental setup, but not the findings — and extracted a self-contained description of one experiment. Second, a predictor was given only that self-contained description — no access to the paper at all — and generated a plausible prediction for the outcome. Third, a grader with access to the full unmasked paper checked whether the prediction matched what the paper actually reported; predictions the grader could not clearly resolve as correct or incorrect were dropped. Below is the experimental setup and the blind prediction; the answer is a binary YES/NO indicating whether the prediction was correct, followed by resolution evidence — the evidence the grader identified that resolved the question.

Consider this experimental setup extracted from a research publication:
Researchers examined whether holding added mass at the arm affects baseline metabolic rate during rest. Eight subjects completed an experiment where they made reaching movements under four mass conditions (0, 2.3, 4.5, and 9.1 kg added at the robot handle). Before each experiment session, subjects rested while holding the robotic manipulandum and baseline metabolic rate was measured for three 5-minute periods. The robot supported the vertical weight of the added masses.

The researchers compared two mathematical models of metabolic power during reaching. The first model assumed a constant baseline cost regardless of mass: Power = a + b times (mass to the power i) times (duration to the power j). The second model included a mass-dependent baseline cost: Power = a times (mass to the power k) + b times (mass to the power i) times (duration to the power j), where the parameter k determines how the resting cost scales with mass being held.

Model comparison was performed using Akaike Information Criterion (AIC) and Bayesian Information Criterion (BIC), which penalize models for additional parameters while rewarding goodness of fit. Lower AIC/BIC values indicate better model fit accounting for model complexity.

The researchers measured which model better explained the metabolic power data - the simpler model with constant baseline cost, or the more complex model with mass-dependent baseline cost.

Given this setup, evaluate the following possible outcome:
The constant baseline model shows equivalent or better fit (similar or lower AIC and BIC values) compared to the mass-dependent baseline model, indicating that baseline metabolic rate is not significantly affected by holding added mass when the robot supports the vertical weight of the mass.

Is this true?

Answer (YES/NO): YES